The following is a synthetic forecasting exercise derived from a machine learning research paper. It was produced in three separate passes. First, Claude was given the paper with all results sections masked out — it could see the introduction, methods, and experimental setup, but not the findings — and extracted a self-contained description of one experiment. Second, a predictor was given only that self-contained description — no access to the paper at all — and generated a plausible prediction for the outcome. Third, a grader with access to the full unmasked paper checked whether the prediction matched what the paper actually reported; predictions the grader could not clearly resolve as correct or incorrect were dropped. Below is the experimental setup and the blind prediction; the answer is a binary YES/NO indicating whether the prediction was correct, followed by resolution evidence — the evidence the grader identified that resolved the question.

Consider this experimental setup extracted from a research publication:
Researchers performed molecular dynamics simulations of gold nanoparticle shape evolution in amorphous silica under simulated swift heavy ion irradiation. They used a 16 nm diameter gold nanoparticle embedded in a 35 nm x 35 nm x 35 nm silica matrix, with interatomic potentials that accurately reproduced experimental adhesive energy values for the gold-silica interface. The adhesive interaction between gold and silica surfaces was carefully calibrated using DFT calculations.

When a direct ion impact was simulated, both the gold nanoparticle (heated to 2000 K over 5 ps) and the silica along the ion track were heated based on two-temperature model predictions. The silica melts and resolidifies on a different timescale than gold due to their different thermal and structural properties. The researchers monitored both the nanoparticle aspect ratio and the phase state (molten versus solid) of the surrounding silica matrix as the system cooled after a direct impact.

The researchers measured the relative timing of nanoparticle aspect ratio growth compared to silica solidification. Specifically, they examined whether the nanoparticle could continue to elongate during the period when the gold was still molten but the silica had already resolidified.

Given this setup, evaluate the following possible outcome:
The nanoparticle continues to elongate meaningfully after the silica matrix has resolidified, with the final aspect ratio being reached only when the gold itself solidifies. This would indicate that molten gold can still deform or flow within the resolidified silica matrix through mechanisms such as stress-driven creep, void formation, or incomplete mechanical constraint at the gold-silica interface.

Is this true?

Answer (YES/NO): NO